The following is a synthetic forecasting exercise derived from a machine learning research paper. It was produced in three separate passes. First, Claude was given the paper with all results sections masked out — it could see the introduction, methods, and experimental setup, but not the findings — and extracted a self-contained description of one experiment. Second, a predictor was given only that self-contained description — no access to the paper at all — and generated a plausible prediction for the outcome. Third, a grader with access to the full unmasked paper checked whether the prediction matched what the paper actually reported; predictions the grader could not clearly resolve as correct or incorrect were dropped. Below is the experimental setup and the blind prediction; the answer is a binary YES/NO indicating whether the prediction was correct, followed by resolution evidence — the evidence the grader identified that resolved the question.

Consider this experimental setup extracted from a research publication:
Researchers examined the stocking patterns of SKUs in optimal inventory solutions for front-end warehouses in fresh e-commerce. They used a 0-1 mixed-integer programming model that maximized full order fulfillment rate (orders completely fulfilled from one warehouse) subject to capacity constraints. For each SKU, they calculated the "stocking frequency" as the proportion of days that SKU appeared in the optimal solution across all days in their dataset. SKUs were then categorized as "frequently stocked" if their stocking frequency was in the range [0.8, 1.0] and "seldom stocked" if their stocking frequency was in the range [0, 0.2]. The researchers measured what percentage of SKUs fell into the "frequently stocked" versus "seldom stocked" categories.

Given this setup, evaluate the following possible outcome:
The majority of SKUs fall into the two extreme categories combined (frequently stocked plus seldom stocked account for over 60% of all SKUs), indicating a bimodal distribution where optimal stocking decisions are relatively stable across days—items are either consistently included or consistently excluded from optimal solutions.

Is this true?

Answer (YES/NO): NO